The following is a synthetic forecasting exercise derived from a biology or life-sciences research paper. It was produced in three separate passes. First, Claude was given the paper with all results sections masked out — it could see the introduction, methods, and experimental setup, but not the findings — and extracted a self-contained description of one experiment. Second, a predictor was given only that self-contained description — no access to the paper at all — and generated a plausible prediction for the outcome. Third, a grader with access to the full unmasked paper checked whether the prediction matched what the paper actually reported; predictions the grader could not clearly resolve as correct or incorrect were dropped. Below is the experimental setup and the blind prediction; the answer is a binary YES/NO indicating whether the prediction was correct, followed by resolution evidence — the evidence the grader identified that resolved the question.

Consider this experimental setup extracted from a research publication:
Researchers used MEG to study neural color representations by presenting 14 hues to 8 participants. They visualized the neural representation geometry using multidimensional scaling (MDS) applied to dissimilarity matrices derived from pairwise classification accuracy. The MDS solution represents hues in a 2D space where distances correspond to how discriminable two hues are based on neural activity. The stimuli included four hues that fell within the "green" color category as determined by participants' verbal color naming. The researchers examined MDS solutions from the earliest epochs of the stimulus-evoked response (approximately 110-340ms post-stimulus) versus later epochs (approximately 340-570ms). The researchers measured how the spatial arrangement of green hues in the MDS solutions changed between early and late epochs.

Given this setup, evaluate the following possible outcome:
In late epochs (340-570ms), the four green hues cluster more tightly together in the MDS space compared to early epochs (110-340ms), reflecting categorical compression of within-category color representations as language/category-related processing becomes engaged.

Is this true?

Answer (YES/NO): NO